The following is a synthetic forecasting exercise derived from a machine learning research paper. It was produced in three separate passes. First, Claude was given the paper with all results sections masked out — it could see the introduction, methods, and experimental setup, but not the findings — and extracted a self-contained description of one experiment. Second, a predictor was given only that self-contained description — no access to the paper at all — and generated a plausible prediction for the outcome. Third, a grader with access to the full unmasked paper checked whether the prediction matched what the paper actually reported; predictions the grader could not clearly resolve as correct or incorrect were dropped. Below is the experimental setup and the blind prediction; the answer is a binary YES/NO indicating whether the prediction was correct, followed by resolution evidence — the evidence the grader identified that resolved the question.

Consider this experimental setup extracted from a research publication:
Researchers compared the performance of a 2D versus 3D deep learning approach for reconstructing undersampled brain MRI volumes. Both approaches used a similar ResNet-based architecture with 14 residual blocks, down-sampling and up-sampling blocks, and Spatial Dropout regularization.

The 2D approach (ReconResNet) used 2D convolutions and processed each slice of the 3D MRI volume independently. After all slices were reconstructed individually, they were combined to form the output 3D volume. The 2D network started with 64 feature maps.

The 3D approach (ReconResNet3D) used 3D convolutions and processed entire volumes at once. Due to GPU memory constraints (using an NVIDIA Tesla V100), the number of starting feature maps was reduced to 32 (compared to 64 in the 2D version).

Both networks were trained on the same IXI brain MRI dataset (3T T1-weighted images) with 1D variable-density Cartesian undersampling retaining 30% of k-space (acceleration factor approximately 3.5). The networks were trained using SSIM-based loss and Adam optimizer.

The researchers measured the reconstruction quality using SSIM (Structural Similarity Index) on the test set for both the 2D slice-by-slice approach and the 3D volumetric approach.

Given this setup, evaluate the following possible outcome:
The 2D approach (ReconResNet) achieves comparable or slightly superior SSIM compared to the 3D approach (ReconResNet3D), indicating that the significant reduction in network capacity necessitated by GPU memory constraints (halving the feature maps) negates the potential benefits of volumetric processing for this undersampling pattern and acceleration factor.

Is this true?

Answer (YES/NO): NO